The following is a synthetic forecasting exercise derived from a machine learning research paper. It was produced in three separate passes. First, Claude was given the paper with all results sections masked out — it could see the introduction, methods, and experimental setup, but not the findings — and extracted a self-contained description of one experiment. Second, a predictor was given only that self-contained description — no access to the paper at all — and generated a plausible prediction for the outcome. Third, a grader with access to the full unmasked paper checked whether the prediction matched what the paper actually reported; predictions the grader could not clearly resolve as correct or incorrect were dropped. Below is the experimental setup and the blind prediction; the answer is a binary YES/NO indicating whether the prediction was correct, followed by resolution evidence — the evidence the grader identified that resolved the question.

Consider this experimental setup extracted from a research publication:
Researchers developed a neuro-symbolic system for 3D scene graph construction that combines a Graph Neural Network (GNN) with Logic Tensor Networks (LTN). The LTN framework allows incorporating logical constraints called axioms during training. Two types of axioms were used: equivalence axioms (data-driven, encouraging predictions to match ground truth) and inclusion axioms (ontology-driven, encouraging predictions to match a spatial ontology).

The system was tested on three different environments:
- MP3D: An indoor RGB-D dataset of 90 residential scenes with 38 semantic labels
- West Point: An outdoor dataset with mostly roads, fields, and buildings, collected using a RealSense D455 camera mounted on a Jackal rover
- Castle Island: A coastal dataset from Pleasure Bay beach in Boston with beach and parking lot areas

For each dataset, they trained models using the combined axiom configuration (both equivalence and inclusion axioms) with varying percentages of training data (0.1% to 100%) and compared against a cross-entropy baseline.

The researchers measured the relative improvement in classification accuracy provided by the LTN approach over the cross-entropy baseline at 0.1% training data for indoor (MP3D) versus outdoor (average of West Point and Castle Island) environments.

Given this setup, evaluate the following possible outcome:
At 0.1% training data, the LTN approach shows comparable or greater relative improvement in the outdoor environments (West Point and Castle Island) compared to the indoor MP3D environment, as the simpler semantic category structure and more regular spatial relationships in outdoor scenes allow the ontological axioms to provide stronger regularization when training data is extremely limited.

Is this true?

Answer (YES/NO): NO